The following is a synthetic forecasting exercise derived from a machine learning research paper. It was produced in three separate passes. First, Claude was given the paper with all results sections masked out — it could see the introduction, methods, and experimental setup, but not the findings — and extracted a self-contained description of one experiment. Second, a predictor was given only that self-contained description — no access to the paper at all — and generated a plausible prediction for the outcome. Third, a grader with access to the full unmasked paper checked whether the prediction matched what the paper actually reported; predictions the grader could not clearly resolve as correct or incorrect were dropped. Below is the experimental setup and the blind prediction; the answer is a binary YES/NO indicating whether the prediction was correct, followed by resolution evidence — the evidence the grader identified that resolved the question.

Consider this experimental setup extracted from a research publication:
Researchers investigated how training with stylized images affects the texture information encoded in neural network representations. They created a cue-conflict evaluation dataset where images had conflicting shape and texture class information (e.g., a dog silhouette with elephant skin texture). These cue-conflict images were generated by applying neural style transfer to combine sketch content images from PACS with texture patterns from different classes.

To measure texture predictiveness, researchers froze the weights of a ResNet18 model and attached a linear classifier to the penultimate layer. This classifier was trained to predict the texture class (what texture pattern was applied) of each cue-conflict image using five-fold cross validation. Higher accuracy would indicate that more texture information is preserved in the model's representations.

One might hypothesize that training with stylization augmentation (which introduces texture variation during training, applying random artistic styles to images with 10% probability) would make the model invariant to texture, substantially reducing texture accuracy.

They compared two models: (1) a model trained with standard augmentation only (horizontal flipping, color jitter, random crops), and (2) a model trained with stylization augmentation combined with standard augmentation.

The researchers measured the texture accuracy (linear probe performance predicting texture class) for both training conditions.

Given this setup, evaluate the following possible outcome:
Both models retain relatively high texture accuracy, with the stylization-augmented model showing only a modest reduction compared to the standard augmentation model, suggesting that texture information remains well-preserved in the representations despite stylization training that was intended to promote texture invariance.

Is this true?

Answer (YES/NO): YES